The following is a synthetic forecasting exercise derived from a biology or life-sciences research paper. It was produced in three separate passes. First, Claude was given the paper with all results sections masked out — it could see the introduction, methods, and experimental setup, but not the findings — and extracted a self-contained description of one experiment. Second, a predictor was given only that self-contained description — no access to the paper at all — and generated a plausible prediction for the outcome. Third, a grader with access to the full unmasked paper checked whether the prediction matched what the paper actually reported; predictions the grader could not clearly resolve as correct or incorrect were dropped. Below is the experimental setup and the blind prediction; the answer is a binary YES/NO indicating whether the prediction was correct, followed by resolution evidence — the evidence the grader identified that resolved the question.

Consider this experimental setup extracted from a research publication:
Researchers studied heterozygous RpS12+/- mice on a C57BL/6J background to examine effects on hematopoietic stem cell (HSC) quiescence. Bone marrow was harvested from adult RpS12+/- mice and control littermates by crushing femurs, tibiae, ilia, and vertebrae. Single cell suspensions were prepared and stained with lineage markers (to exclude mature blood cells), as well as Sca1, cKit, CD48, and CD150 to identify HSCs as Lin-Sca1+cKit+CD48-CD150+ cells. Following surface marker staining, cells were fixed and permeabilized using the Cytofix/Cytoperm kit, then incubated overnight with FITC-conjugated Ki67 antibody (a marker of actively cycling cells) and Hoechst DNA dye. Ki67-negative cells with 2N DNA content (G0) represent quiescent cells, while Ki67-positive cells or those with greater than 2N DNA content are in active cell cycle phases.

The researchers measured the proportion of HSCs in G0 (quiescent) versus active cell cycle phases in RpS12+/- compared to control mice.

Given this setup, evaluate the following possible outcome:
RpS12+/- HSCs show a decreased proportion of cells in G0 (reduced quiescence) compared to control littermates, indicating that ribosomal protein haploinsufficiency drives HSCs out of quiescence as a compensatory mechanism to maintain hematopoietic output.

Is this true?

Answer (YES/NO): YES